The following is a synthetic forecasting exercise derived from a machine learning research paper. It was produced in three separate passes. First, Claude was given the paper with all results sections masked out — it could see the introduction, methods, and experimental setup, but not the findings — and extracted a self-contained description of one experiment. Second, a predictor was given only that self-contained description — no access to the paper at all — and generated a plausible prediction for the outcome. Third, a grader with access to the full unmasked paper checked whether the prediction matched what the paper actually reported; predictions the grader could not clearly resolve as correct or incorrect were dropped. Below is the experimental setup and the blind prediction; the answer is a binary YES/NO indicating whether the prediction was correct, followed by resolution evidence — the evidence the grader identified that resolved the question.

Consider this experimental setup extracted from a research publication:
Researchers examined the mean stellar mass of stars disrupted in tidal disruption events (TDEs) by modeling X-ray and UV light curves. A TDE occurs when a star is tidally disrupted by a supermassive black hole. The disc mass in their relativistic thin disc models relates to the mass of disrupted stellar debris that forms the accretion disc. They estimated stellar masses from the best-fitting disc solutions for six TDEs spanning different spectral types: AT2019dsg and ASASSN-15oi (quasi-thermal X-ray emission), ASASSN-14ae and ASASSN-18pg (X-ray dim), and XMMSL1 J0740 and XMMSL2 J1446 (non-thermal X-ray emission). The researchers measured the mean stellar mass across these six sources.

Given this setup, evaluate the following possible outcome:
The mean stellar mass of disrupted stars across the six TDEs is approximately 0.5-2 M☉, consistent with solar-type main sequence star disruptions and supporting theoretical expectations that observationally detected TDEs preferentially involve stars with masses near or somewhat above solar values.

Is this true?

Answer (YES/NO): NO